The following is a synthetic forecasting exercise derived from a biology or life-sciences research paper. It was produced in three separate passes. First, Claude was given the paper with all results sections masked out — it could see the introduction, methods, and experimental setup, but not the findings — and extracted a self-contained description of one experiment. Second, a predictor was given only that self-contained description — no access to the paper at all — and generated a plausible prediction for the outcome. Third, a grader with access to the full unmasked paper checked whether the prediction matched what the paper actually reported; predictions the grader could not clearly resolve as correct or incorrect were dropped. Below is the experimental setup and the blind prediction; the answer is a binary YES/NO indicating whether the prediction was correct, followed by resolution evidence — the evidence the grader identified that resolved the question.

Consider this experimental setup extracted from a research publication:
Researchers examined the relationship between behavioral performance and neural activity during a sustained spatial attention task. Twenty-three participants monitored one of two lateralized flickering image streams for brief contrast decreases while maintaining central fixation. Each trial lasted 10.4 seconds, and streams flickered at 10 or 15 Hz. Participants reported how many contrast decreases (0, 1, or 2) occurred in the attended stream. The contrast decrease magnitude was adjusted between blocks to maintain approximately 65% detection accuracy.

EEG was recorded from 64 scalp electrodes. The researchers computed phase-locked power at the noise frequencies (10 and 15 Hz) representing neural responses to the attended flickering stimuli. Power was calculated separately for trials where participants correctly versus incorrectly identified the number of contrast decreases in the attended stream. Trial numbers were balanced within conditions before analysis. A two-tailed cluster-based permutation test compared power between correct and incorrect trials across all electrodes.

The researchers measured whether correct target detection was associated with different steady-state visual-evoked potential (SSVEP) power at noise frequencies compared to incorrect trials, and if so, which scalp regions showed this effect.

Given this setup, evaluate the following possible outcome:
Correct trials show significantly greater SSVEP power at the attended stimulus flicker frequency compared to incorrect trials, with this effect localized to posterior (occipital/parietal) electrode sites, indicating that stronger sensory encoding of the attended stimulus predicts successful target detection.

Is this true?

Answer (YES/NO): NO